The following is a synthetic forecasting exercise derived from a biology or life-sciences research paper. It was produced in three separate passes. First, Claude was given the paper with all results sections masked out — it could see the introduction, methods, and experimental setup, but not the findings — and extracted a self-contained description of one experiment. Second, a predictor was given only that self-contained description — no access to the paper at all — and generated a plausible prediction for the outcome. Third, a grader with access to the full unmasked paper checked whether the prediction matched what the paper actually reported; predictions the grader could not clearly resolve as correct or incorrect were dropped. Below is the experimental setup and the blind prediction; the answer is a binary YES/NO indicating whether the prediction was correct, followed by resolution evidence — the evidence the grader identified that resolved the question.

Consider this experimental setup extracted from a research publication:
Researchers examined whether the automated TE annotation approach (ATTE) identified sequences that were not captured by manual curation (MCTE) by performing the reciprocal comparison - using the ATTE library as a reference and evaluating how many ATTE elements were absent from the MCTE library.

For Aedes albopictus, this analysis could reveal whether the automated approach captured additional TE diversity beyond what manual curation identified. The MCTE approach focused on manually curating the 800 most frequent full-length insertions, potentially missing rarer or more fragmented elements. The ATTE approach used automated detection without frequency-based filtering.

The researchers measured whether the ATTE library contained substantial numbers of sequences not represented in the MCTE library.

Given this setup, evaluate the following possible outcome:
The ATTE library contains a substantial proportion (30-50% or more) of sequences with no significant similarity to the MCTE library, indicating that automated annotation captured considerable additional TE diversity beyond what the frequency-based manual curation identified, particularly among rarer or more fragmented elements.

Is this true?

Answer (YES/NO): YES